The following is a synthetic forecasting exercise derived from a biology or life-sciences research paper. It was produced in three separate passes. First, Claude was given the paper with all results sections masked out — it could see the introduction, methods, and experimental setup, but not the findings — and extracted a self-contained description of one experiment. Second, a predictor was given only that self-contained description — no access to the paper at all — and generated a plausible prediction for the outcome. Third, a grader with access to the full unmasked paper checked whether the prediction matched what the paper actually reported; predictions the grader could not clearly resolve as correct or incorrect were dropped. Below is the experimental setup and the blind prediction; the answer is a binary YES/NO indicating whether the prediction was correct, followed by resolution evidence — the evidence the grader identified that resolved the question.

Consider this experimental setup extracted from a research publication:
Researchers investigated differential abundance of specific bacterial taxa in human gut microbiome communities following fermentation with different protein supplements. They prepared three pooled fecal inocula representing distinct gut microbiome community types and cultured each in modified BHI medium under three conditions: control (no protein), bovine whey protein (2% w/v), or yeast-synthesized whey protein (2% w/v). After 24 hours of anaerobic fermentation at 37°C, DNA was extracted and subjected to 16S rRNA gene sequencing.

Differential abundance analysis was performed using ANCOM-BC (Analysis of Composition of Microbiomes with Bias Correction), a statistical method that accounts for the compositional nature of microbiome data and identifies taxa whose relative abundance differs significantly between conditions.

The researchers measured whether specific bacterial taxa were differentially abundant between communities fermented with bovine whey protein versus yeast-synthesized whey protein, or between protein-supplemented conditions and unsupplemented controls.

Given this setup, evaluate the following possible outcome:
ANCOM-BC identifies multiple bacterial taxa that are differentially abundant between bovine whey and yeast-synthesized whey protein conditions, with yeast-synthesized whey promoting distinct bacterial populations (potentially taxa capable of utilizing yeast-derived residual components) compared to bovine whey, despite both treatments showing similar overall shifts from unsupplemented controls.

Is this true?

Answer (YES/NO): NO